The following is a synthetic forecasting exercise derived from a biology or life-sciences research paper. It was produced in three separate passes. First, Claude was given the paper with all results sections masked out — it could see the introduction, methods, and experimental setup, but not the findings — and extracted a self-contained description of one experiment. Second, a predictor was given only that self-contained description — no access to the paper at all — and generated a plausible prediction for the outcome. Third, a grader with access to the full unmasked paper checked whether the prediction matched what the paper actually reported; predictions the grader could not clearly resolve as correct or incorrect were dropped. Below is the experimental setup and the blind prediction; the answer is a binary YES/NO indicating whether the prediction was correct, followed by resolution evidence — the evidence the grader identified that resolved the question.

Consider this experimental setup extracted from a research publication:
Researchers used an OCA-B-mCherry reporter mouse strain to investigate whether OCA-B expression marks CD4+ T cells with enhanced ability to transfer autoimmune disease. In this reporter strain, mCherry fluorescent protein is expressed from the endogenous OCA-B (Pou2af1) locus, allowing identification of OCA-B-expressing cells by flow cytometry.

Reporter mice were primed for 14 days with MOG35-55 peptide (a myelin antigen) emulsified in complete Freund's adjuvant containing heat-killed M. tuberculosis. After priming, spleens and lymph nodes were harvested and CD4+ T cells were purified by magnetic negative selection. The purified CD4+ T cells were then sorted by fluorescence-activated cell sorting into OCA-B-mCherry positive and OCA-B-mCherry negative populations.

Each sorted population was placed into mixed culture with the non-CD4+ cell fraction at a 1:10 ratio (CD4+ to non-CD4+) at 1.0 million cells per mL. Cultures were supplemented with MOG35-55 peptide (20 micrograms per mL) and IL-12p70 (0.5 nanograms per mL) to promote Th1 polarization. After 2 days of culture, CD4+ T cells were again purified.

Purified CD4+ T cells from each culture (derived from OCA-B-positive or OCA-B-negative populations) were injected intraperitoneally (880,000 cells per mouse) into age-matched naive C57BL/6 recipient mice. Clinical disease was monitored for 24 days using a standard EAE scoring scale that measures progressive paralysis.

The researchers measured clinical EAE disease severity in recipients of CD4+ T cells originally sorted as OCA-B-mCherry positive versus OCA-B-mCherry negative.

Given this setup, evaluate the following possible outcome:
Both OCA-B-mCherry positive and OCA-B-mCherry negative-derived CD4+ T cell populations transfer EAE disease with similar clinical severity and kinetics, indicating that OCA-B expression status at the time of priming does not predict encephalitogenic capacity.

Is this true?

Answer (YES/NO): NO